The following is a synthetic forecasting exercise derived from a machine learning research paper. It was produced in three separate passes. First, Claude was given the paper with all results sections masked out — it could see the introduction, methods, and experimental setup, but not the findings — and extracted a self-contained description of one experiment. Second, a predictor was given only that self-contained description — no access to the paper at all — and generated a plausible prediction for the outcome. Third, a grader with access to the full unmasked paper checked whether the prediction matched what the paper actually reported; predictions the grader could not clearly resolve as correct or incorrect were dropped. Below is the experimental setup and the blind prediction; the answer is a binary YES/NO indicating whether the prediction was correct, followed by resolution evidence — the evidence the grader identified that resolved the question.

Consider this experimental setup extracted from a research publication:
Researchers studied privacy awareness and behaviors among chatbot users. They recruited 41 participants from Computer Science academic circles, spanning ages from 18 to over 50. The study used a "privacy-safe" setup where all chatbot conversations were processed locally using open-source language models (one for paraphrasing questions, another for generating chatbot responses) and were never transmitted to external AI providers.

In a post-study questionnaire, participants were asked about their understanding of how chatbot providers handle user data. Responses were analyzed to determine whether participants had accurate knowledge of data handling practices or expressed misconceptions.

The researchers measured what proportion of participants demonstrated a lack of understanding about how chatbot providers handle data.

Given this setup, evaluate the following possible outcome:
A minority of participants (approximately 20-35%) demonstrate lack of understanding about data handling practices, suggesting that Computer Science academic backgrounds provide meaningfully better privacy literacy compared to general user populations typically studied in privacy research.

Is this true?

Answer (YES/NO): YES